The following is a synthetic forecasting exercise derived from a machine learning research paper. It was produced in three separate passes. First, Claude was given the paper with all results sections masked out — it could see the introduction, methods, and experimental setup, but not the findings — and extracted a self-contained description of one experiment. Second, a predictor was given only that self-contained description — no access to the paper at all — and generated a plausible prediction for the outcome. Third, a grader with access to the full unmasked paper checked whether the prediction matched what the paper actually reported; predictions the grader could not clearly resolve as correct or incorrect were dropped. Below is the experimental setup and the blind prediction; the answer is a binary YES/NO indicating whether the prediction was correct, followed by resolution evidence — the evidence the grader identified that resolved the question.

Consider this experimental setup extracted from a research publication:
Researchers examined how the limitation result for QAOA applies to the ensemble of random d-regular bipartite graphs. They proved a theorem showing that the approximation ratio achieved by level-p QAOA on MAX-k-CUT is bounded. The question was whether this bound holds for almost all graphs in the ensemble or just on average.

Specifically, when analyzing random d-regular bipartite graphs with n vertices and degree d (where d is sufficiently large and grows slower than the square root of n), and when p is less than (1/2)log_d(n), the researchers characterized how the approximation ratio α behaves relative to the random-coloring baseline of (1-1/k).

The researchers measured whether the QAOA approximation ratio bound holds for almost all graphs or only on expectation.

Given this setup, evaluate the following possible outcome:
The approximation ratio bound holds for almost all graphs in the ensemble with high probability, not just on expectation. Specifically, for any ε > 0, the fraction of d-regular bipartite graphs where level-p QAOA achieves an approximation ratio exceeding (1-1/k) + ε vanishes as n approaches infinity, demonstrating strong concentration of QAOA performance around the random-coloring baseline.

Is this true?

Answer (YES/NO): YES